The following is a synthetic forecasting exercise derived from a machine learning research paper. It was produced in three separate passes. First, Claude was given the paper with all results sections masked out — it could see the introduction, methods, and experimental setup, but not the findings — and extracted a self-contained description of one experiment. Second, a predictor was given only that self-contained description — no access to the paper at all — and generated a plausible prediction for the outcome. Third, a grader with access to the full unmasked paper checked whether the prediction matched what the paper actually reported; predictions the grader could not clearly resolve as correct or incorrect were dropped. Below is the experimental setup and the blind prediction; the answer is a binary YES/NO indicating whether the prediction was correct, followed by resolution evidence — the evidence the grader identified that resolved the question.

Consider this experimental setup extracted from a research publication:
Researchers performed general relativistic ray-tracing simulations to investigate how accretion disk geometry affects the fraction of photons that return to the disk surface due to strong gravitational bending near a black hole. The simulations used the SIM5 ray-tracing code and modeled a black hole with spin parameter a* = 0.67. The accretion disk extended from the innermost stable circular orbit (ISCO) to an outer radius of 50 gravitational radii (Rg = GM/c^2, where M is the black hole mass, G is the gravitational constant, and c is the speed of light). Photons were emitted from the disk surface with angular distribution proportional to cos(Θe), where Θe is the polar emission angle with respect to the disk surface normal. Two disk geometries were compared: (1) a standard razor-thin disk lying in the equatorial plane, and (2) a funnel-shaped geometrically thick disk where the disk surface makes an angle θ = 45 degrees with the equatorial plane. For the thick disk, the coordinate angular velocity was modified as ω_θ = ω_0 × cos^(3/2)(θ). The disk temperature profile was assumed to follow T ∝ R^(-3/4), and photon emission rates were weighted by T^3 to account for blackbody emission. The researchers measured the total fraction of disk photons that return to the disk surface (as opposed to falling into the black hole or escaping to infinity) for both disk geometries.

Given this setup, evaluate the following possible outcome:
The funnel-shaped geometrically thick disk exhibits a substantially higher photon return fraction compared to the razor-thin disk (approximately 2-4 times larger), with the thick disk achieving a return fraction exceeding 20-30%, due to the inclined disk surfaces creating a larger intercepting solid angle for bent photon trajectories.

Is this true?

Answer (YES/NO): NO